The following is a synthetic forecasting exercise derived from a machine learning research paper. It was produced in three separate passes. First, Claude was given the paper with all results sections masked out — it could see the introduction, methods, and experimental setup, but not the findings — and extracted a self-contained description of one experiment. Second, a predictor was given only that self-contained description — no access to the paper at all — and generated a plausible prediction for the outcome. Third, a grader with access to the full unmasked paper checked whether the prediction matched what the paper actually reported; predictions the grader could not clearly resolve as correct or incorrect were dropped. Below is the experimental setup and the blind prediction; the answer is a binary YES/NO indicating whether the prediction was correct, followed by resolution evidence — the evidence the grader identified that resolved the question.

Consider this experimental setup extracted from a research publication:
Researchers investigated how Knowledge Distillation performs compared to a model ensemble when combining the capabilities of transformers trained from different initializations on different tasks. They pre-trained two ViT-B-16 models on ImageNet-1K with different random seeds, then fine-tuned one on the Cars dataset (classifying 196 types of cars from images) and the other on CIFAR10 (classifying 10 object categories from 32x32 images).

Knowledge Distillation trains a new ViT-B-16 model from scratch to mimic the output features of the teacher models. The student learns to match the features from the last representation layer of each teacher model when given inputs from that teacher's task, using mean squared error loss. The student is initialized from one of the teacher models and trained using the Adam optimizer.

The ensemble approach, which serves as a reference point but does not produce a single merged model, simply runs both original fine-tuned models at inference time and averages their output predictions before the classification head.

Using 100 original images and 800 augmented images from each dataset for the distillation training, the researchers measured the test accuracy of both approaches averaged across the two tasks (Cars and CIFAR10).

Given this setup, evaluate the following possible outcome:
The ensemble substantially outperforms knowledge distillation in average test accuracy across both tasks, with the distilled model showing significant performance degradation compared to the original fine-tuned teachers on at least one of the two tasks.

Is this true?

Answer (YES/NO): YES